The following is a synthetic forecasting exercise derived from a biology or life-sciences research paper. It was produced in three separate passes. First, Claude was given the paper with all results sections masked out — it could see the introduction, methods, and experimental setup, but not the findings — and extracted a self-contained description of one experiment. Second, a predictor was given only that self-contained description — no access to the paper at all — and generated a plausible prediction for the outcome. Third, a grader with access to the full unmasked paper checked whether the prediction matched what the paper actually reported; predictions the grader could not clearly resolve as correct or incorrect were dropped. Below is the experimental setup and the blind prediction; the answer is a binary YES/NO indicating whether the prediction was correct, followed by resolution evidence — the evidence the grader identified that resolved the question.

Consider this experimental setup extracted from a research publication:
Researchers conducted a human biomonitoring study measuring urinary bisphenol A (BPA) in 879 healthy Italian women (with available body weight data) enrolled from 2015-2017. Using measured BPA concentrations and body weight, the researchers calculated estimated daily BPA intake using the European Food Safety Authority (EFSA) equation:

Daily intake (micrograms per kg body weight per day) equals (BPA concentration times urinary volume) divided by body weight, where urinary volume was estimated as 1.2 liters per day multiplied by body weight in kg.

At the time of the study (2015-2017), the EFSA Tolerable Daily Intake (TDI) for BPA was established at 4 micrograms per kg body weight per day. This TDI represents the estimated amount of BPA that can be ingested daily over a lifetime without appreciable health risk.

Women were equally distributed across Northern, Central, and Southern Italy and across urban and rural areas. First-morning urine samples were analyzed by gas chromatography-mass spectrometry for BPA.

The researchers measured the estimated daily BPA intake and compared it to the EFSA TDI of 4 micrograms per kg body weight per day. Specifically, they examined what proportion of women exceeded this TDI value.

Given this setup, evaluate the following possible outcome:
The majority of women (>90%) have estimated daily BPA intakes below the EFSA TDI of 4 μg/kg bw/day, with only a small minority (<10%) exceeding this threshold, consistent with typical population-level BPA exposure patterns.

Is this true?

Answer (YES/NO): YES